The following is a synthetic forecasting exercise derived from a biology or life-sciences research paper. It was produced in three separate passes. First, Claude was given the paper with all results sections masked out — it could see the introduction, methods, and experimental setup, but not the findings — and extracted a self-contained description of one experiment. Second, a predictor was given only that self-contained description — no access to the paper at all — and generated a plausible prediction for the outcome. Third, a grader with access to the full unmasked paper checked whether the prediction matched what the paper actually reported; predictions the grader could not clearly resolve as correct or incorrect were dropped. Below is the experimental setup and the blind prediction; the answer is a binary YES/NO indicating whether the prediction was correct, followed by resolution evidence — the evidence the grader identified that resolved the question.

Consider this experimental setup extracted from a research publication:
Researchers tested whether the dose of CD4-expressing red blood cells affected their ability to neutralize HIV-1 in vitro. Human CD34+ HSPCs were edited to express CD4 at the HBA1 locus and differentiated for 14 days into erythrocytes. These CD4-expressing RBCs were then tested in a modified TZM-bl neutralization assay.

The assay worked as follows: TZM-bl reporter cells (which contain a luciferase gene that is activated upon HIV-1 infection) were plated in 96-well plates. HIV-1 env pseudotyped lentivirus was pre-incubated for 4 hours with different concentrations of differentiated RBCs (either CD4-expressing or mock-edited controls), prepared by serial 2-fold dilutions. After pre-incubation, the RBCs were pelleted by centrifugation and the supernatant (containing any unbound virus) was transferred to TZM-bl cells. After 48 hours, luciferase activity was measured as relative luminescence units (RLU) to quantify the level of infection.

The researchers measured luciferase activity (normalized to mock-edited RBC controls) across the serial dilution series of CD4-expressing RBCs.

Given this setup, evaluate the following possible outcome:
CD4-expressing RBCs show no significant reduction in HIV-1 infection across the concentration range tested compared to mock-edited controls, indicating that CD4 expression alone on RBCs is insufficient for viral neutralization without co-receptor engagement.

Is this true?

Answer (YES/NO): NO